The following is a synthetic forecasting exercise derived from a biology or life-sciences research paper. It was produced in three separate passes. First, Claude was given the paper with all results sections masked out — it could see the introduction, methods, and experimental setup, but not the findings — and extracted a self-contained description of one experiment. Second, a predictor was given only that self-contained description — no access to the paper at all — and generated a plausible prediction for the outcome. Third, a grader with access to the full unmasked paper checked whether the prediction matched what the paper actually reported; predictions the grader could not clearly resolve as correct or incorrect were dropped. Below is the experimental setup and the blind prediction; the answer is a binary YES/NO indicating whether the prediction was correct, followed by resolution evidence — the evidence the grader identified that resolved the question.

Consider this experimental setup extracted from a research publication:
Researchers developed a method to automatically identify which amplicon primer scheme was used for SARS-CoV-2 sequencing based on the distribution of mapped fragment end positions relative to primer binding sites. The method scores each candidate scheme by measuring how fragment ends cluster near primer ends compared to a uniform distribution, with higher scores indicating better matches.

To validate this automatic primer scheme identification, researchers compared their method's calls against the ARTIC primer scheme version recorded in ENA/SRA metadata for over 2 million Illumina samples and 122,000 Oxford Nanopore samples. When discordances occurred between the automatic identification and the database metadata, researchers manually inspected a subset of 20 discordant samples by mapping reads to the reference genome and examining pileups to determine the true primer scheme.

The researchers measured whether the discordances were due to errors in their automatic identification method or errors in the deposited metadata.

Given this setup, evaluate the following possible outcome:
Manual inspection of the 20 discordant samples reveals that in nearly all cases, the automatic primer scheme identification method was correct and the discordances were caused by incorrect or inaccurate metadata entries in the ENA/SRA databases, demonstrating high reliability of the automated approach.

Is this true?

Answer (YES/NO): YES